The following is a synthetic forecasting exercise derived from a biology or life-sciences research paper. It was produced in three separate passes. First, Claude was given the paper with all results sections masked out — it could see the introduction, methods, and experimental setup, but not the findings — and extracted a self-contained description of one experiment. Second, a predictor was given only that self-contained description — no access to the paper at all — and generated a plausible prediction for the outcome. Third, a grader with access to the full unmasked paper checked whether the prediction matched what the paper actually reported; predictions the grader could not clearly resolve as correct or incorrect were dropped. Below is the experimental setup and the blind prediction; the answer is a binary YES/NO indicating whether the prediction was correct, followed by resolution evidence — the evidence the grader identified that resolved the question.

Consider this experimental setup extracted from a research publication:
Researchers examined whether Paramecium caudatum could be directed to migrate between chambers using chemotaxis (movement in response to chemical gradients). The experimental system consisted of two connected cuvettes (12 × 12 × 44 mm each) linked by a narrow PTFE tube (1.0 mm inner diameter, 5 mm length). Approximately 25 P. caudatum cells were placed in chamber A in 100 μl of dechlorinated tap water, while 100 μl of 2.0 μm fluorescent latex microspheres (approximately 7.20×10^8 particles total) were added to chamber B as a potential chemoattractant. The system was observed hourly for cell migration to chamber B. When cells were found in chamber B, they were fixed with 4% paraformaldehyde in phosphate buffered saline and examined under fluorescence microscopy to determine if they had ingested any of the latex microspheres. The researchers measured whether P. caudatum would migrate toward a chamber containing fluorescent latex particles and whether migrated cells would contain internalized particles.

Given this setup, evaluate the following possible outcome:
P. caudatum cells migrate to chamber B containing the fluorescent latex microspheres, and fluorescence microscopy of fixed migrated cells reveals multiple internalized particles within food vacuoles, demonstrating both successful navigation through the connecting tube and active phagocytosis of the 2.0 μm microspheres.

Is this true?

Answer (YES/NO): YES